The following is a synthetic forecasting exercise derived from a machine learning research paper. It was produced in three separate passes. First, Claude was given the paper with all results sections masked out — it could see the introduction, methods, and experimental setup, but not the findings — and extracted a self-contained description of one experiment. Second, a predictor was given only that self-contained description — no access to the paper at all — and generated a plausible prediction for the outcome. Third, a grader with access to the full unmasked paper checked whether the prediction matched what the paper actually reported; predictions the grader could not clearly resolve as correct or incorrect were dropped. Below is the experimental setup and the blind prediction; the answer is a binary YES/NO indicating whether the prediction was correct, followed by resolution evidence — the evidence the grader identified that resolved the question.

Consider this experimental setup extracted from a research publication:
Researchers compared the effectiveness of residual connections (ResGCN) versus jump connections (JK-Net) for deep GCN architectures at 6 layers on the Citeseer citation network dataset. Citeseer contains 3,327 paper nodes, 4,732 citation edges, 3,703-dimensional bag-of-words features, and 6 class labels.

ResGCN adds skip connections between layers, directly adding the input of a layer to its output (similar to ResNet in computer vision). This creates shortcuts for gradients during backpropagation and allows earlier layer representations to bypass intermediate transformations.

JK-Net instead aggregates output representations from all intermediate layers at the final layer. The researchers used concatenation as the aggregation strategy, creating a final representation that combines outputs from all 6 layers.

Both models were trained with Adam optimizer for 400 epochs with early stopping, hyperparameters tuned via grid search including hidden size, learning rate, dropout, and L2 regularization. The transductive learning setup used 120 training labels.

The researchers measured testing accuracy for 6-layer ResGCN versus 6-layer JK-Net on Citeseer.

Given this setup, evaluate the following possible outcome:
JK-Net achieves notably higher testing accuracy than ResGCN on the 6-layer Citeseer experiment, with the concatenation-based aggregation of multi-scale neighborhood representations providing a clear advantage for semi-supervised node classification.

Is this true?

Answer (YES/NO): NO